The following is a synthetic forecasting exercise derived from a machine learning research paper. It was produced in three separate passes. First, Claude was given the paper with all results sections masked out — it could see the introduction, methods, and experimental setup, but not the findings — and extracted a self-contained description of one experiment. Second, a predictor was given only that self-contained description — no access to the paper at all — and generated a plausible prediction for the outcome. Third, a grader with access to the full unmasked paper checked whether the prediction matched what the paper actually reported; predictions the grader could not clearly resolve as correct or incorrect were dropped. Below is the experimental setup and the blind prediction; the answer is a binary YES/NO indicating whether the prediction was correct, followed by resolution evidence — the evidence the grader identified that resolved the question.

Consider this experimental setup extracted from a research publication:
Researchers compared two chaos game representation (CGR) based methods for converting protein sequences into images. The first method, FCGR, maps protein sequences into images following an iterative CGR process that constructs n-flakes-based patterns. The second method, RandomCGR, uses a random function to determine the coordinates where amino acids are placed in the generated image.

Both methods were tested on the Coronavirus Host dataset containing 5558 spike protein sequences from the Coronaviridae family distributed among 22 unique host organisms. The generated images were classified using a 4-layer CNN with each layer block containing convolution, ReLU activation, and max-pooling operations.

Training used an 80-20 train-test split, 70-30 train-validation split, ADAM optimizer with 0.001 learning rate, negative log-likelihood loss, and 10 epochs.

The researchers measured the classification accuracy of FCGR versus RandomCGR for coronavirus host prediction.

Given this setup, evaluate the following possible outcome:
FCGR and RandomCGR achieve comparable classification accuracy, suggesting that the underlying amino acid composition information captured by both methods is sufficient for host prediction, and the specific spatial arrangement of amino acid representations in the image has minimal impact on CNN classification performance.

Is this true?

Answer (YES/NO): NO